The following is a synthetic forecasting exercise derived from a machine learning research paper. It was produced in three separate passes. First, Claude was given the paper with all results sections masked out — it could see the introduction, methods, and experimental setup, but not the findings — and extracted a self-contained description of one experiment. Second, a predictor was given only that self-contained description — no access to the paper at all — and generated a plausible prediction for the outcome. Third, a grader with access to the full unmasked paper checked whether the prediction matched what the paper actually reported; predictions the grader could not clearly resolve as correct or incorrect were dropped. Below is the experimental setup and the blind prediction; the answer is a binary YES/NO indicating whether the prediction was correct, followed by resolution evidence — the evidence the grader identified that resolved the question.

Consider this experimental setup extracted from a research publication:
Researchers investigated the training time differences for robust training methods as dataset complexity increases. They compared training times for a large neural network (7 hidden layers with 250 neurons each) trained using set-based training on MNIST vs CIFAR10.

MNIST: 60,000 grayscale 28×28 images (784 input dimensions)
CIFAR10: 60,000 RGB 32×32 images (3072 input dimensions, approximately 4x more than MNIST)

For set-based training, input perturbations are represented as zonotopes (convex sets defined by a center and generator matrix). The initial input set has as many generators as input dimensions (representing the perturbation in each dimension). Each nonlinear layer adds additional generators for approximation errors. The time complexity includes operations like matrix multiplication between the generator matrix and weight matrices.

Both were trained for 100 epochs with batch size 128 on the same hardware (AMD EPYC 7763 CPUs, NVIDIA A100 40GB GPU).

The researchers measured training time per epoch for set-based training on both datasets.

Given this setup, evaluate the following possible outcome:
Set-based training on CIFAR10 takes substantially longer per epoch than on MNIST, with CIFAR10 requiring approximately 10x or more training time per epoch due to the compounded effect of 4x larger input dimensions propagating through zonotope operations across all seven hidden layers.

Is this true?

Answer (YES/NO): YES